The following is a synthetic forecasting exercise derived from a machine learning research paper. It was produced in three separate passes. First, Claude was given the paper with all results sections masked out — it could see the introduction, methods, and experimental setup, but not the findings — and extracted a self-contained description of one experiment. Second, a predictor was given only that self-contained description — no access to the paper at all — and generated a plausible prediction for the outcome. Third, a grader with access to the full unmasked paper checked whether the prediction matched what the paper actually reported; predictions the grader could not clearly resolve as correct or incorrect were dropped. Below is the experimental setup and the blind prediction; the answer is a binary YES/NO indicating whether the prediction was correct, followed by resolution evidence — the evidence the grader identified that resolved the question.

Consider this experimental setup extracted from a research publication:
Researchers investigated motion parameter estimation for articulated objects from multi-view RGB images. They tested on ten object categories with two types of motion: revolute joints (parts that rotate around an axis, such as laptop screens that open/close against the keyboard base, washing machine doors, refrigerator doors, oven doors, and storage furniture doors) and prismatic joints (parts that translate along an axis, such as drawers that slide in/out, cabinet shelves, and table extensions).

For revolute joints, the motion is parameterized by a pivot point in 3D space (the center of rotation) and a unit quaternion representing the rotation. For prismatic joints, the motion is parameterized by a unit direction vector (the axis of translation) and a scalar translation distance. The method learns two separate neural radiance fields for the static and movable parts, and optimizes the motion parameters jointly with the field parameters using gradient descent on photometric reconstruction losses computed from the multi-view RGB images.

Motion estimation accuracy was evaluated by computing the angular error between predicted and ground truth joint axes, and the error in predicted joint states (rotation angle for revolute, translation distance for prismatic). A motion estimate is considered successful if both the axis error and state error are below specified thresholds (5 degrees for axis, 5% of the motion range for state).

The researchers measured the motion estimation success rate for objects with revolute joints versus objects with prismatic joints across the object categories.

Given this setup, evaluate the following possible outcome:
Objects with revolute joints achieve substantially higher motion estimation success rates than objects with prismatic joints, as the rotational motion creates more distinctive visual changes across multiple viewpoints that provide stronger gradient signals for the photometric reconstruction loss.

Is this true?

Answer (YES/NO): NO